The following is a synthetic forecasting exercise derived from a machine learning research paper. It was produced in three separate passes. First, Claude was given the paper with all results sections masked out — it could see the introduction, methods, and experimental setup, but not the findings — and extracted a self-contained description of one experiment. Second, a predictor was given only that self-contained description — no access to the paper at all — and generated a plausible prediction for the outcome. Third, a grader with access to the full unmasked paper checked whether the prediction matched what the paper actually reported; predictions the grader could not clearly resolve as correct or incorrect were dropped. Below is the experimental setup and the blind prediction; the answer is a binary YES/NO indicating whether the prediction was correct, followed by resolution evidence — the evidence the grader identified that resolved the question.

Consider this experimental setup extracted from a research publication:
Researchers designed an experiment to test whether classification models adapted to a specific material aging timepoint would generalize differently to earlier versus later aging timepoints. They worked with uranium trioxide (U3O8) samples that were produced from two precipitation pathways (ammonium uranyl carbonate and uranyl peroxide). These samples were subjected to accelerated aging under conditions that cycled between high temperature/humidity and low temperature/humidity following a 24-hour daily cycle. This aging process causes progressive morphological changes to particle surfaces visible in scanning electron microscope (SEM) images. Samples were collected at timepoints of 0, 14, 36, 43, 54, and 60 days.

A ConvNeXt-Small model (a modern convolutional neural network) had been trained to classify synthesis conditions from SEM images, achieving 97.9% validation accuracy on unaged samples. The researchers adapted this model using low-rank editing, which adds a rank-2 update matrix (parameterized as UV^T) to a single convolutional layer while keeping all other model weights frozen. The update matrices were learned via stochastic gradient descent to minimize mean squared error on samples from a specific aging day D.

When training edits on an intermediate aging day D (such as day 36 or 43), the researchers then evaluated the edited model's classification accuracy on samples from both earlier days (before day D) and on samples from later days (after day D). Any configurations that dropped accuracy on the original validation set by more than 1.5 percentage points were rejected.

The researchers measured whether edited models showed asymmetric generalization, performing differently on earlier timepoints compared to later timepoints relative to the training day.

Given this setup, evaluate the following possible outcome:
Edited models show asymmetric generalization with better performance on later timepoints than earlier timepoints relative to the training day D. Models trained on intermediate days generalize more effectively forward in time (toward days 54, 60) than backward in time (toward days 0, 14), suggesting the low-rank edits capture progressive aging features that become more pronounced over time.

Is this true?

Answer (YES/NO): NO